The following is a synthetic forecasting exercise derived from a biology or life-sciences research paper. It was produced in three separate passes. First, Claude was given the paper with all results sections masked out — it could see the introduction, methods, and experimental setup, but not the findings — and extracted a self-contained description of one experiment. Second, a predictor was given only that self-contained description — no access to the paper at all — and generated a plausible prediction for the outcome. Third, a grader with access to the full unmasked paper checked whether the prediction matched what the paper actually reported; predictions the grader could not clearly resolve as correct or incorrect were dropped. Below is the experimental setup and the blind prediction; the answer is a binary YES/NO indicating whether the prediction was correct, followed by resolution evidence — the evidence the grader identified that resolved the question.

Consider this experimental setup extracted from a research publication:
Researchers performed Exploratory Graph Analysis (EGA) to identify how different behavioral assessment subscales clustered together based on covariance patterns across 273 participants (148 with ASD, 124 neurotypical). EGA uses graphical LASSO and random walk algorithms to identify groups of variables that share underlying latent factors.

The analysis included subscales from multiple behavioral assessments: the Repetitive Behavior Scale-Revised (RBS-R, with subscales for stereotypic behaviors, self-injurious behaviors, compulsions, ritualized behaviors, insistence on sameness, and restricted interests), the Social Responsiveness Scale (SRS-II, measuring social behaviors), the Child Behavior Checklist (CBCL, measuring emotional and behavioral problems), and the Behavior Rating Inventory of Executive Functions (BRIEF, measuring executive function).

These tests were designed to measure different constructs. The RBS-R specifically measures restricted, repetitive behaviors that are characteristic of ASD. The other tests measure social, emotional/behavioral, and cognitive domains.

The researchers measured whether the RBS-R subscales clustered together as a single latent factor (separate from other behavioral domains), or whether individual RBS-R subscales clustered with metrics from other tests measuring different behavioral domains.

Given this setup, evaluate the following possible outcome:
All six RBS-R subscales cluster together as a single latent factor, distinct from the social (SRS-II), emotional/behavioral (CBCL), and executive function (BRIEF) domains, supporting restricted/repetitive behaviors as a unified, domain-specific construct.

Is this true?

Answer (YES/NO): NO